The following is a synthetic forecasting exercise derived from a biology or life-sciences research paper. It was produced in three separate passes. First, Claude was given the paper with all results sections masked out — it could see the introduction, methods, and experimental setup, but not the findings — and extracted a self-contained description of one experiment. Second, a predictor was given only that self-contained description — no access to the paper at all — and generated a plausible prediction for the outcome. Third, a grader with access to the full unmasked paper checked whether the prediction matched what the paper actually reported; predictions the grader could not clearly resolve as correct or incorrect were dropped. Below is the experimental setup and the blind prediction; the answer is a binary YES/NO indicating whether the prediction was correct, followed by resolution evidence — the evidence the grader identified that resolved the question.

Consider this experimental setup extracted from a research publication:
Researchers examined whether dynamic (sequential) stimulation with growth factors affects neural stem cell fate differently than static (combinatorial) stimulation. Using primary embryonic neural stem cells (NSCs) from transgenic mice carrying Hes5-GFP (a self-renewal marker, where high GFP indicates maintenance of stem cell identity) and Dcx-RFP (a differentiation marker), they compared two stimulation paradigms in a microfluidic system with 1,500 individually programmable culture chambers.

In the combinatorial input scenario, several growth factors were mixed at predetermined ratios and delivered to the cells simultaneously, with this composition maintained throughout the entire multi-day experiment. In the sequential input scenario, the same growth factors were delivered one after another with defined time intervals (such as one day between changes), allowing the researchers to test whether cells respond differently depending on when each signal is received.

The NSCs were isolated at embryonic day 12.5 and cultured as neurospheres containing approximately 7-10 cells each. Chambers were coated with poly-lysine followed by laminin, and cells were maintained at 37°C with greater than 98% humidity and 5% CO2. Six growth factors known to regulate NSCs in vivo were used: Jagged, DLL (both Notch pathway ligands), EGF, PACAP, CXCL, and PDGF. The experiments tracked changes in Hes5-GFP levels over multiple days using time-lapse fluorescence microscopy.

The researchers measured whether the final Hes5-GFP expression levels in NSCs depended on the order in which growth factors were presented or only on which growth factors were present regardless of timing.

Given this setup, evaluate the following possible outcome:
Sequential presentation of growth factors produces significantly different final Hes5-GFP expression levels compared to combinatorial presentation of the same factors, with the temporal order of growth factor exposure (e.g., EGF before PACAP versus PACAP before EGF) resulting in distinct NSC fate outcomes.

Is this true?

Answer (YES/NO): YES